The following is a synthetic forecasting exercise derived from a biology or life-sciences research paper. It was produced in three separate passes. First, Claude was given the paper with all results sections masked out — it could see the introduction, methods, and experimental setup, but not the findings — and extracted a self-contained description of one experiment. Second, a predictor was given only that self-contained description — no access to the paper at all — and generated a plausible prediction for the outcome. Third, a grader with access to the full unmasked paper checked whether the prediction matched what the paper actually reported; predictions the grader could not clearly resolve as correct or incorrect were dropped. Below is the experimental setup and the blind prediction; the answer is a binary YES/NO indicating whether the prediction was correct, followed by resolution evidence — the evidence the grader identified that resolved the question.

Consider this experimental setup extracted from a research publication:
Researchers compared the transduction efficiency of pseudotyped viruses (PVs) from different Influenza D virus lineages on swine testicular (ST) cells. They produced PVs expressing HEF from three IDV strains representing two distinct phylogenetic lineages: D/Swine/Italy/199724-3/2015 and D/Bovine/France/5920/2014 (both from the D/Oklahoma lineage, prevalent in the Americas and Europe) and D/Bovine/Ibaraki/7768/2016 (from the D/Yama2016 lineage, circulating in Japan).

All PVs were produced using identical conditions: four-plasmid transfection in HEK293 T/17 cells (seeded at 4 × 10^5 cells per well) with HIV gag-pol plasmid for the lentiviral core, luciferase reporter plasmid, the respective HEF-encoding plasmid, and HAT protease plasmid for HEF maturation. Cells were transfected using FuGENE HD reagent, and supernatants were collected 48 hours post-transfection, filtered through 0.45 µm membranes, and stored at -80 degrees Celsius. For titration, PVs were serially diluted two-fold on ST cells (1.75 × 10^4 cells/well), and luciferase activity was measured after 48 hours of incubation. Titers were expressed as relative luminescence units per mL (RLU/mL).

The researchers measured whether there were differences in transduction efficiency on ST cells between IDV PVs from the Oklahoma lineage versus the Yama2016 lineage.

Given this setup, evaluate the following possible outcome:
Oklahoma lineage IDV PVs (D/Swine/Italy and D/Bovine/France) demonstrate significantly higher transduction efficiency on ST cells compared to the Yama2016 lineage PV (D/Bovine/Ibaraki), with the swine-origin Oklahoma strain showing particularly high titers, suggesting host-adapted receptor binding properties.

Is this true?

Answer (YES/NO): NO